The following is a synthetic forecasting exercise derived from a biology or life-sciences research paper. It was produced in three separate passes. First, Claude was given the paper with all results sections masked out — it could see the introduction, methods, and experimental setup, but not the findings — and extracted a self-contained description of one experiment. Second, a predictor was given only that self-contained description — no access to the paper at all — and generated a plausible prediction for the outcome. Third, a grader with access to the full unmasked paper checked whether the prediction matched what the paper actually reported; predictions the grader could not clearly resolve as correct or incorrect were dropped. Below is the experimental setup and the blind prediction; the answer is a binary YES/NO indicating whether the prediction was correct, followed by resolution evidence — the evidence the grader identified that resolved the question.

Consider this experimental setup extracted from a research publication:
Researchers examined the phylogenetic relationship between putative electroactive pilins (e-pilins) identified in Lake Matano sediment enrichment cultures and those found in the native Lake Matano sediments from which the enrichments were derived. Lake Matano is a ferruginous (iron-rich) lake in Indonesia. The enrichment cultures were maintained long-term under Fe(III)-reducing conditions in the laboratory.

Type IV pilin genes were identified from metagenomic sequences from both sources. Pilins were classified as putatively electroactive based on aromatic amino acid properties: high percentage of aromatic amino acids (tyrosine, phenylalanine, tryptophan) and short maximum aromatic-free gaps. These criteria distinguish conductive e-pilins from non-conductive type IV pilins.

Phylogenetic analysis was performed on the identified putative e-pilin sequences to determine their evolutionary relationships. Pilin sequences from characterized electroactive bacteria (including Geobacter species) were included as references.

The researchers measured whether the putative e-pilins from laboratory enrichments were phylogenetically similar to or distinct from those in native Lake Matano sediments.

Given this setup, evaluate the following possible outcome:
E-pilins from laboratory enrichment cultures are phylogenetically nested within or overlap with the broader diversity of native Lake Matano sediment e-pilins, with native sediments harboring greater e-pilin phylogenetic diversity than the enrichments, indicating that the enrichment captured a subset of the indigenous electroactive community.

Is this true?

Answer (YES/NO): NO